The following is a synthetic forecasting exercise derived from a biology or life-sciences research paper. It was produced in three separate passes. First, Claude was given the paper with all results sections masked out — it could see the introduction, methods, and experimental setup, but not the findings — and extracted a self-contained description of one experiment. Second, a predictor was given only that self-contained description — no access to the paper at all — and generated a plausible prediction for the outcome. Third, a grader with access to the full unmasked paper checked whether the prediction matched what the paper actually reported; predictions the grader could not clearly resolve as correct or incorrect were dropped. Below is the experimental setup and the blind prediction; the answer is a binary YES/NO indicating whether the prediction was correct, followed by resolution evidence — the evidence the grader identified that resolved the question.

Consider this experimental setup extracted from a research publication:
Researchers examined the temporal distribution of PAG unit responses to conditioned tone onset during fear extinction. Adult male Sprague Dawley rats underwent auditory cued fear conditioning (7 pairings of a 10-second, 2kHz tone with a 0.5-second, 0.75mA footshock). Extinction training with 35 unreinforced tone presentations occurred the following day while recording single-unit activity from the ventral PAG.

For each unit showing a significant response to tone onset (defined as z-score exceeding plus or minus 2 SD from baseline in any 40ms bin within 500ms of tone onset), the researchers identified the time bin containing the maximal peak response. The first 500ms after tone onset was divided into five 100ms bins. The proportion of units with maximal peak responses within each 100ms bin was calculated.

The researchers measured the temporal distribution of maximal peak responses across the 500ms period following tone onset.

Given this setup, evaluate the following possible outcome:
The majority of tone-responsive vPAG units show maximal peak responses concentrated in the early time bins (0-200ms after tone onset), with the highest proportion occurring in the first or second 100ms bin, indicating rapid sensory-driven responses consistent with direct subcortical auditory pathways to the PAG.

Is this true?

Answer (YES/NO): YES